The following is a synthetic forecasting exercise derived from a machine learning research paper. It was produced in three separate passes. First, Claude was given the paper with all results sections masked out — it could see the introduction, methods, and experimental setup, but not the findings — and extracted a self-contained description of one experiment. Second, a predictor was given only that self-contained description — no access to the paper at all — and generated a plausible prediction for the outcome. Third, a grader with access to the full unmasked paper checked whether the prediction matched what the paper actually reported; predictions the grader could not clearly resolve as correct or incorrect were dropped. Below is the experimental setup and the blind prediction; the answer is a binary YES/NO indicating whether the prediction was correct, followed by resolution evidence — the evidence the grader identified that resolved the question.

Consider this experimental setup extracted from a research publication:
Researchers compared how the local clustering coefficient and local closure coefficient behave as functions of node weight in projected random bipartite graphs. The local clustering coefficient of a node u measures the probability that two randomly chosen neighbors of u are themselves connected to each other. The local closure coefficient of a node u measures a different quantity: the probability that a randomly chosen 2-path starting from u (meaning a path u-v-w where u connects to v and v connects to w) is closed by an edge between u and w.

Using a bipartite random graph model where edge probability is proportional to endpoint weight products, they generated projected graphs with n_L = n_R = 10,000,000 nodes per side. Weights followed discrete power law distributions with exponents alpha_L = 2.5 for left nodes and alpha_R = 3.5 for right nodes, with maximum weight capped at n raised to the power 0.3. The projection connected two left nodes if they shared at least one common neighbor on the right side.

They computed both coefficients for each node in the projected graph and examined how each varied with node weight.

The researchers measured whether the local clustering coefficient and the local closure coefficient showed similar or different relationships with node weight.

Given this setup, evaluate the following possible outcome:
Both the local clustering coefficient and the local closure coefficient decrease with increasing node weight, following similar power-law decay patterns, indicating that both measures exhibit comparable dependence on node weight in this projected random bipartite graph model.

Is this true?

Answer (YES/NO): NO